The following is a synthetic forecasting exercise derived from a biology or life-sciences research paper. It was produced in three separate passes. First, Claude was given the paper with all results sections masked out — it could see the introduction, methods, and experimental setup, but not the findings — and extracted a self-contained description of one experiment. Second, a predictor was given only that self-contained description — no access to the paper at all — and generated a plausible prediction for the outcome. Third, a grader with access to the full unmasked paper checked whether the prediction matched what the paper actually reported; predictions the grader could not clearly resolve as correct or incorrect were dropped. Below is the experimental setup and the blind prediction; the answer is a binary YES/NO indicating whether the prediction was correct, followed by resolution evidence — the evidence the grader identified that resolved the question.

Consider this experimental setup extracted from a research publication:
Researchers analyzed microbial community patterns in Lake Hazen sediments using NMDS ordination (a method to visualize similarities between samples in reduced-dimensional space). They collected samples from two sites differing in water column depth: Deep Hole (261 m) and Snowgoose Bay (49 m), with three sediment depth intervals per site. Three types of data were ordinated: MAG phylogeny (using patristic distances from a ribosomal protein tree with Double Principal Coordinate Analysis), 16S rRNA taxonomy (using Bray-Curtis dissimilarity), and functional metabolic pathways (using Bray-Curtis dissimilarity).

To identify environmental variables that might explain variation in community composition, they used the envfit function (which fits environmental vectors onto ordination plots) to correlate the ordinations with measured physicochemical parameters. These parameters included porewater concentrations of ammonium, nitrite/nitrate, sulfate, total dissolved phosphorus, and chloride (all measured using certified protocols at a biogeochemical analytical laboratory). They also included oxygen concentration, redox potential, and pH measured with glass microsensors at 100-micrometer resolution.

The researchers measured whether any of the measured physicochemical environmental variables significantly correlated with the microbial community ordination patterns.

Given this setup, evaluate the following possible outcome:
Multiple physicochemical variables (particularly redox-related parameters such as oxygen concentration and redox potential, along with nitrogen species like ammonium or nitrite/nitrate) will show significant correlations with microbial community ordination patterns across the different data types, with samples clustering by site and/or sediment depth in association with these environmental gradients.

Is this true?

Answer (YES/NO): NO